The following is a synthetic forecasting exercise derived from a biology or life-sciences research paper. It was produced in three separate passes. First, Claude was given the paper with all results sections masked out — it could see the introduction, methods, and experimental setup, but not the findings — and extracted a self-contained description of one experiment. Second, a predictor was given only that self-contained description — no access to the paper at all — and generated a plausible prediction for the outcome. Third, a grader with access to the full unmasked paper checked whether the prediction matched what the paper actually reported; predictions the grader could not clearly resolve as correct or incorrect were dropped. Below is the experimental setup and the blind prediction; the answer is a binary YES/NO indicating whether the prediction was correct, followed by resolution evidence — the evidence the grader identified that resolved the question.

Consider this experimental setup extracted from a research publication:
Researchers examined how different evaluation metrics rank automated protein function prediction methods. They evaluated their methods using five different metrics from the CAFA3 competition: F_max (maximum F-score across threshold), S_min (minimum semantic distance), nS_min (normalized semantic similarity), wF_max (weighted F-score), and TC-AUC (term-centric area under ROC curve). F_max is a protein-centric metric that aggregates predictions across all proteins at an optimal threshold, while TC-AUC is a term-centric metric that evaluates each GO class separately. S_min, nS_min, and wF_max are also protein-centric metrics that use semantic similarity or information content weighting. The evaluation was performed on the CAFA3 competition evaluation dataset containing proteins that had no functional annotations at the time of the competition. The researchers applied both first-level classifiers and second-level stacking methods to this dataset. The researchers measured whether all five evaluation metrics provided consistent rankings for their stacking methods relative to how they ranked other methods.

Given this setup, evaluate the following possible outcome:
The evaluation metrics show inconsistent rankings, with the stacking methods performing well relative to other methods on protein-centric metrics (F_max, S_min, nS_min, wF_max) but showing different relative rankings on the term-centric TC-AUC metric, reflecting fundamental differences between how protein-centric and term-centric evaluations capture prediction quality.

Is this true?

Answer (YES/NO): NO